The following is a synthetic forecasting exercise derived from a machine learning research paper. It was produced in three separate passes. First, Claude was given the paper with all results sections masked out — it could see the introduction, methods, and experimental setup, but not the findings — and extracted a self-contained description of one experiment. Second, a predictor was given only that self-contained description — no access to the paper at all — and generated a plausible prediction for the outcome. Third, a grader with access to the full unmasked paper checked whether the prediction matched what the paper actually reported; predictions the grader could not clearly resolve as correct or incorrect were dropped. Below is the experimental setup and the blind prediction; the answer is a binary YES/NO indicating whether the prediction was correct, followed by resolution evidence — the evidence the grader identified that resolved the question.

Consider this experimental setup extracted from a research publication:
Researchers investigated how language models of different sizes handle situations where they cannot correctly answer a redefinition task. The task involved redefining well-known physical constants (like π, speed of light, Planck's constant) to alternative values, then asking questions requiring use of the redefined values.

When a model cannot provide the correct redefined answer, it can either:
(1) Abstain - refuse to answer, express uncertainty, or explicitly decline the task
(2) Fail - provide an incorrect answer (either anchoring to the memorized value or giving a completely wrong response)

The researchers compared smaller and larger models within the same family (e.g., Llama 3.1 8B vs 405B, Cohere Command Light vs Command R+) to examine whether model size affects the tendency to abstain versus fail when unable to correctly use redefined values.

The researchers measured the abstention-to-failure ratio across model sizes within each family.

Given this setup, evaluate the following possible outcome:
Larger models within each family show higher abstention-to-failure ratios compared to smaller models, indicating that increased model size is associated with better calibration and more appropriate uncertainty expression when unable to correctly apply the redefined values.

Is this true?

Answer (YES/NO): NO